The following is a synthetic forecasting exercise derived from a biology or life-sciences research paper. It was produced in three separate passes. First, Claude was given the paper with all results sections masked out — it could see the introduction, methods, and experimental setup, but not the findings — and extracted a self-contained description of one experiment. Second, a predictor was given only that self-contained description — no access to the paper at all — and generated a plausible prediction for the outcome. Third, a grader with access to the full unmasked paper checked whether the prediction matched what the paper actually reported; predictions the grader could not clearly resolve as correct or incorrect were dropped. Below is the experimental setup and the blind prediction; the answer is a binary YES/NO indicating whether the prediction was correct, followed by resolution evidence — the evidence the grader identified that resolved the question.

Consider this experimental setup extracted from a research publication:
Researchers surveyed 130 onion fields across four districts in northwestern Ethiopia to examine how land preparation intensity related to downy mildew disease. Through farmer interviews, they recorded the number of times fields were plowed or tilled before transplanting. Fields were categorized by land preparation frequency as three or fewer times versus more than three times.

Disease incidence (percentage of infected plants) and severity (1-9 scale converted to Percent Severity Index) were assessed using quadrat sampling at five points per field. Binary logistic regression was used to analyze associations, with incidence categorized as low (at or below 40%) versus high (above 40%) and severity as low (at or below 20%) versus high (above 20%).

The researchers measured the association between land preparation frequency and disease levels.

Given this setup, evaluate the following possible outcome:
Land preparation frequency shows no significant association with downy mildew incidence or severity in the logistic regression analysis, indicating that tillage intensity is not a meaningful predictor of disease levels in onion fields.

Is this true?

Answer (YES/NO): NO